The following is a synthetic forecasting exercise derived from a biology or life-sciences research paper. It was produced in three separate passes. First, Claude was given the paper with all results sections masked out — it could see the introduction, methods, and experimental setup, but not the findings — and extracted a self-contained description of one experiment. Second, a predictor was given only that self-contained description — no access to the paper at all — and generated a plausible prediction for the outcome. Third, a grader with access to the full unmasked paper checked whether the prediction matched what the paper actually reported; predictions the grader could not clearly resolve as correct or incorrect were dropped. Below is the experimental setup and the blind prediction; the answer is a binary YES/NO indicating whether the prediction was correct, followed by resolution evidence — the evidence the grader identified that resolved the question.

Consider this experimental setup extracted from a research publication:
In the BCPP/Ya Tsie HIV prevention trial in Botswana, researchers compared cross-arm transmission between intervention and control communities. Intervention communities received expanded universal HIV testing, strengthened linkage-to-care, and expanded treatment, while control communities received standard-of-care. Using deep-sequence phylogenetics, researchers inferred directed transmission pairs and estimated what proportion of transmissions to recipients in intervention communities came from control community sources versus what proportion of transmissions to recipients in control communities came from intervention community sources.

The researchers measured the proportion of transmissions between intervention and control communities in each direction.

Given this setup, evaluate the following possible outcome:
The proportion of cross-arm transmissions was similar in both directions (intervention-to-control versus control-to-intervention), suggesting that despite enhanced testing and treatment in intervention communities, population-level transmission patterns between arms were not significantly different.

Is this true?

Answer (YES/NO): NO